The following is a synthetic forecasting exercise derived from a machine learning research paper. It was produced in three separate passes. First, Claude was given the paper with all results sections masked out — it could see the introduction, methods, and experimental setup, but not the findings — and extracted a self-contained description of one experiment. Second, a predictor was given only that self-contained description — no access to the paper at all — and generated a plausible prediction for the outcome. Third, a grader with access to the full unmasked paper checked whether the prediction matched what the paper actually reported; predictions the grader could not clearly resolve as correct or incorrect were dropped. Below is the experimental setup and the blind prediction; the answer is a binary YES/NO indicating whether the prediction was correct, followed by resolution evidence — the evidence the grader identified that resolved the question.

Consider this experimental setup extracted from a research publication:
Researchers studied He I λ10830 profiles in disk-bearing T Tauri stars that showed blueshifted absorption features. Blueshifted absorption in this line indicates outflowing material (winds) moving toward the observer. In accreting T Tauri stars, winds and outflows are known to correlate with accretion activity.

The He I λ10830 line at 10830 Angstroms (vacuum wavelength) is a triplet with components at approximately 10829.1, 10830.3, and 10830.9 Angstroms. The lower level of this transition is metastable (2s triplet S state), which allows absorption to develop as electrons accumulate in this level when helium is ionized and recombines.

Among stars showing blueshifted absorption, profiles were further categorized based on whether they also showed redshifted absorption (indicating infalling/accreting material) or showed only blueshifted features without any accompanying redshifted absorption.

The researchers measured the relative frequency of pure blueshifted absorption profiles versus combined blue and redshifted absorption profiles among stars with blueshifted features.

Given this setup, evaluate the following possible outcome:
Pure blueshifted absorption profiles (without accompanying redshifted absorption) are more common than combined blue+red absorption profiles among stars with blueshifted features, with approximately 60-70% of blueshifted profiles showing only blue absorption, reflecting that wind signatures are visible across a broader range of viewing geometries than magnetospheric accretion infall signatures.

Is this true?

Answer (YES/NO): NO